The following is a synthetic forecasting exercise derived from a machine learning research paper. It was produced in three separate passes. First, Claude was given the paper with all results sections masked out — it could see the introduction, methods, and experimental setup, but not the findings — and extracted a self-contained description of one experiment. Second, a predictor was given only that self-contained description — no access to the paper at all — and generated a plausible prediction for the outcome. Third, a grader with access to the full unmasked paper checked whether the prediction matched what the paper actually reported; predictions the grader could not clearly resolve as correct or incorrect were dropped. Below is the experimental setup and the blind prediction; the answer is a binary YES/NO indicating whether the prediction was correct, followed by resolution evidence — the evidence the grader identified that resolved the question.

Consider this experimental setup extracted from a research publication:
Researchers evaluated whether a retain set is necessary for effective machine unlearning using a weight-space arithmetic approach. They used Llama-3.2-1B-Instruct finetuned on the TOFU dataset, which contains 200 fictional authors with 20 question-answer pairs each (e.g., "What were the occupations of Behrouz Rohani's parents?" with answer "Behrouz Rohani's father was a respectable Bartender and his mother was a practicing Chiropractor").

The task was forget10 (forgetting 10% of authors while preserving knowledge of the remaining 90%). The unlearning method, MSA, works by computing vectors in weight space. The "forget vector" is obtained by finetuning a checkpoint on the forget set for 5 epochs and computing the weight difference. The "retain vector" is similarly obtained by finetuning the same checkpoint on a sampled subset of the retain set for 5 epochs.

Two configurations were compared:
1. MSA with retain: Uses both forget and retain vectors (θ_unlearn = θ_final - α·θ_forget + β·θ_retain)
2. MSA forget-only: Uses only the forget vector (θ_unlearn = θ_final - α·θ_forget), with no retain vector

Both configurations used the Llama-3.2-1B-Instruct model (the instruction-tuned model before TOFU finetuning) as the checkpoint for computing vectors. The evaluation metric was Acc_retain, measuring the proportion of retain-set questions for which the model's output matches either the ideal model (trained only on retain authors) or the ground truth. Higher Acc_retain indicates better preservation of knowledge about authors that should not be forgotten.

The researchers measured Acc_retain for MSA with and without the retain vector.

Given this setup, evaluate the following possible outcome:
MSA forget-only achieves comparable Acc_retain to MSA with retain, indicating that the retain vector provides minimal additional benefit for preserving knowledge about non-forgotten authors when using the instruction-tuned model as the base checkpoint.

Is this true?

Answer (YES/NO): YES